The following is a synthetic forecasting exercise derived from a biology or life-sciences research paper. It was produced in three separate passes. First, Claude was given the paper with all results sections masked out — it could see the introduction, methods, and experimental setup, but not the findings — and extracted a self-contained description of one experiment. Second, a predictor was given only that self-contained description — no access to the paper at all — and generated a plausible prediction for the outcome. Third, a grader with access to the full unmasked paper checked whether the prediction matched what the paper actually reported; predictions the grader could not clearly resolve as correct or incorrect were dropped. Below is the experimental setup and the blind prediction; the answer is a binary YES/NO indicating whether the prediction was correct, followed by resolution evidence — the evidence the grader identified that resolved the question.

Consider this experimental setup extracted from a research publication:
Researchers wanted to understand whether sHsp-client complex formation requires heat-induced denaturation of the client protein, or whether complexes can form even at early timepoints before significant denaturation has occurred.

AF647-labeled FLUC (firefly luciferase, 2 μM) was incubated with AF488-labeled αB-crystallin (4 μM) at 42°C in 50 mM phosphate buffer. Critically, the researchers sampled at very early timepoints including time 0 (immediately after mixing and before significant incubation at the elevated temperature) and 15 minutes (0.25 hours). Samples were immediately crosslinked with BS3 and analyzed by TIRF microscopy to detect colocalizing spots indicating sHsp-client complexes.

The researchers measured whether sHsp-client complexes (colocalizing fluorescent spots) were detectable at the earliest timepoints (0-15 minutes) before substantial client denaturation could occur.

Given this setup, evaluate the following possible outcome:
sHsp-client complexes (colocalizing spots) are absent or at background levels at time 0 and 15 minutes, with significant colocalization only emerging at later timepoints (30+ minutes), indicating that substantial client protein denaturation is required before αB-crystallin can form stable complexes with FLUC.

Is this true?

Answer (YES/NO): NO